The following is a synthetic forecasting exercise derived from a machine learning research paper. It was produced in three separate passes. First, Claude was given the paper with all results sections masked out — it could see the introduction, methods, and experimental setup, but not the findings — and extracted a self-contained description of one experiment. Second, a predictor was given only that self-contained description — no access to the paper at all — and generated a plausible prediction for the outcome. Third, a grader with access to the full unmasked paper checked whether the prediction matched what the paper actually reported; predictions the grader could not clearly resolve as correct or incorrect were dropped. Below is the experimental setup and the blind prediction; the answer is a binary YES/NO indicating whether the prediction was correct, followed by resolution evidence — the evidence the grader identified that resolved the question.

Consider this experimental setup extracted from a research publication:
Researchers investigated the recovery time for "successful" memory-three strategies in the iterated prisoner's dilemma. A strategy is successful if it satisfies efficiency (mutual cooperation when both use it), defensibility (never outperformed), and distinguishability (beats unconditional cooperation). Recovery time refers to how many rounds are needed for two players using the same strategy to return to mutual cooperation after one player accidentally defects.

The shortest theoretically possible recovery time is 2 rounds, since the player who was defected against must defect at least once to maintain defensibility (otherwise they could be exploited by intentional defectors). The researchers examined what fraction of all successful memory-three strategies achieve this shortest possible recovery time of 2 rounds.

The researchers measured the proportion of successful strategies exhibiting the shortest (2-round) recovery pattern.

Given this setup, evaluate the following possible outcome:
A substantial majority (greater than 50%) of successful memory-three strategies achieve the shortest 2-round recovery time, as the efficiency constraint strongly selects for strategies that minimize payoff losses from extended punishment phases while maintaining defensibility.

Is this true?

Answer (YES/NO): NO